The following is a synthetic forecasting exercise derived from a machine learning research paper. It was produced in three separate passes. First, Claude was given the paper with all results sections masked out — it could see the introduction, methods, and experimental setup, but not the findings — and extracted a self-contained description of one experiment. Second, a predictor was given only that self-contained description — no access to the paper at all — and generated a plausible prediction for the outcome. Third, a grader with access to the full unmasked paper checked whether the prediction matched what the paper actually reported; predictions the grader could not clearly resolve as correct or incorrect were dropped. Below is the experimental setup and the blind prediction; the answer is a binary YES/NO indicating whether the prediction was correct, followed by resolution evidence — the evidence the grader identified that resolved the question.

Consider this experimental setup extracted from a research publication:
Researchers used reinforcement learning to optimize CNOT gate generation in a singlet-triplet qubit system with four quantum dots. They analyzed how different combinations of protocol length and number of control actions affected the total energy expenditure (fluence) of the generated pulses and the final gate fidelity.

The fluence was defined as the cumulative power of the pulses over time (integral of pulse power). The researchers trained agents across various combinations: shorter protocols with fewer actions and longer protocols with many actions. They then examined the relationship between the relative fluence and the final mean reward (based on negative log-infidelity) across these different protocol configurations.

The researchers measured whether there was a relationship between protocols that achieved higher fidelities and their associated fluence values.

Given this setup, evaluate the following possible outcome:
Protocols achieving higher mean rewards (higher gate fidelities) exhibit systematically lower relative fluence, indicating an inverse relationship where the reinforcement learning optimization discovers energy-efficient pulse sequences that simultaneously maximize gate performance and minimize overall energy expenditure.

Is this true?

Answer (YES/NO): YES